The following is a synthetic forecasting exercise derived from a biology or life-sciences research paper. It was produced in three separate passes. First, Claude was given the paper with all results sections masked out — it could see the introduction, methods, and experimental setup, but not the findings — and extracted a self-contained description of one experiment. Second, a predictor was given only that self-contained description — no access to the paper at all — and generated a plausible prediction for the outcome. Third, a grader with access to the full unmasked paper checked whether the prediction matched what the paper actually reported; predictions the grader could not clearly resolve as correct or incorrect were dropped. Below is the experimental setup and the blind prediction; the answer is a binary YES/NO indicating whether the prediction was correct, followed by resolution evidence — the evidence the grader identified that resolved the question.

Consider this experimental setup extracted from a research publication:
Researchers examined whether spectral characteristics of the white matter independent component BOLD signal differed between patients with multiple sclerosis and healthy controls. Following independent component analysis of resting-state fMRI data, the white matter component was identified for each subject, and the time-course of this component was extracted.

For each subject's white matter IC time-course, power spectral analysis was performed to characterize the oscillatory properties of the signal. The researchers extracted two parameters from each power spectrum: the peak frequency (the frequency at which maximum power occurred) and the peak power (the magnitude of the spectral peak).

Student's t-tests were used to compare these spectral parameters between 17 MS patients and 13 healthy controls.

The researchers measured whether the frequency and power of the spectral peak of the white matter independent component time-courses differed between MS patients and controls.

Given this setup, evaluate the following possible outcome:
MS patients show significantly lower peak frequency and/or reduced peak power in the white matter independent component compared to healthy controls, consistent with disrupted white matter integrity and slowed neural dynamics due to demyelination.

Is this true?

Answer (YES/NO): NO